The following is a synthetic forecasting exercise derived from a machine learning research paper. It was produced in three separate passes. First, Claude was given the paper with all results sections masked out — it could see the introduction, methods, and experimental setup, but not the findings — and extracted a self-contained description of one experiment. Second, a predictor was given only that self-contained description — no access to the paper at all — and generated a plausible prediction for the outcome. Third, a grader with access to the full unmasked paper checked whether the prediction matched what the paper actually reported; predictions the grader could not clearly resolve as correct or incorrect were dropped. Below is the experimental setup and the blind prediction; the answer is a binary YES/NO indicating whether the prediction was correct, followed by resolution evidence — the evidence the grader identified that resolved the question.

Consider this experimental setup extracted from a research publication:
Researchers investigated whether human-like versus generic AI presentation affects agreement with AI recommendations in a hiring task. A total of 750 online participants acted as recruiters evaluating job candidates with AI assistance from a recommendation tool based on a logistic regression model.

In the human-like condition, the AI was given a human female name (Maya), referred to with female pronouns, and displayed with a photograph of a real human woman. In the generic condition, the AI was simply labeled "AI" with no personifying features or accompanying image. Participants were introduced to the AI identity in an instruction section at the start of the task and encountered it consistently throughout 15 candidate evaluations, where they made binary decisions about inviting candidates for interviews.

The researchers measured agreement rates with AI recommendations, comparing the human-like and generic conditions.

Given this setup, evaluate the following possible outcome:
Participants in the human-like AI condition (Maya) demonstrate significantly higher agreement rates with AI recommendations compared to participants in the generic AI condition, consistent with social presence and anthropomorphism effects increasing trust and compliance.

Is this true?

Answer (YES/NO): NO